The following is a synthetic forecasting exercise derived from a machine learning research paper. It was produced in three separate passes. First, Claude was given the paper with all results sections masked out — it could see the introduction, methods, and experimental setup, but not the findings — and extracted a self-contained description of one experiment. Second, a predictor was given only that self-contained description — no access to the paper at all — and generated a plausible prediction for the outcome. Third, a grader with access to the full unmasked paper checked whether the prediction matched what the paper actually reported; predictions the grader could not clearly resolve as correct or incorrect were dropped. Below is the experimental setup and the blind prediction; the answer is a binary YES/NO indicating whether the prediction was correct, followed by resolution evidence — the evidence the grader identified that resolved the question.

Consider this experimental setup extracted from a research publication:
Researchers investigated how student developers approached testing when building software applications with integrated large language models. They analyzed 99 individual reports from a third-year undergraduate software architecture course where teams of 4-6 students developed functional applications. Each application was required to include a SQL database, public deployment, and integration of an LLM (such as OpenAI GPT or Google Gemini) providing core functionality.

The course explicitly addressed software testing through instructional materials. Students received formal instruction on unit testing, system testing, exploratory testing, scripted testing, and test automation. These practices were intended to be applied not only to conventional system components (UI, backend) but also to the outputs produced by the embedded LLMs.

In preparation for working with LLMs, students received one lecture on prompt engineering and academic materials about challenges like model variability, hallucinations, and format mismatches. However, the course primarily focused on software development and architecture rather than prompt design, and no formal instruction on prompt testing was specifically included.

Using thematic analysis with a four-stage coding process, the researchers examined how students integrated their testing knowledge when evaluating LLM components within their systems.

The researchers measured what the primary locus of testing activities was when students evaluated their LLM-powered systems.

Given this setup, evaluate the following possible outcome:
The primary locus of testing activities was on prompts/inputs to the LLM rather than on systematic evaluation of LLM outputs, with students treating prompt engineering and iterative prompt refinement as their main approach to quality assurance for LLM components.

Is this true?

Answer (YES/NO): NO